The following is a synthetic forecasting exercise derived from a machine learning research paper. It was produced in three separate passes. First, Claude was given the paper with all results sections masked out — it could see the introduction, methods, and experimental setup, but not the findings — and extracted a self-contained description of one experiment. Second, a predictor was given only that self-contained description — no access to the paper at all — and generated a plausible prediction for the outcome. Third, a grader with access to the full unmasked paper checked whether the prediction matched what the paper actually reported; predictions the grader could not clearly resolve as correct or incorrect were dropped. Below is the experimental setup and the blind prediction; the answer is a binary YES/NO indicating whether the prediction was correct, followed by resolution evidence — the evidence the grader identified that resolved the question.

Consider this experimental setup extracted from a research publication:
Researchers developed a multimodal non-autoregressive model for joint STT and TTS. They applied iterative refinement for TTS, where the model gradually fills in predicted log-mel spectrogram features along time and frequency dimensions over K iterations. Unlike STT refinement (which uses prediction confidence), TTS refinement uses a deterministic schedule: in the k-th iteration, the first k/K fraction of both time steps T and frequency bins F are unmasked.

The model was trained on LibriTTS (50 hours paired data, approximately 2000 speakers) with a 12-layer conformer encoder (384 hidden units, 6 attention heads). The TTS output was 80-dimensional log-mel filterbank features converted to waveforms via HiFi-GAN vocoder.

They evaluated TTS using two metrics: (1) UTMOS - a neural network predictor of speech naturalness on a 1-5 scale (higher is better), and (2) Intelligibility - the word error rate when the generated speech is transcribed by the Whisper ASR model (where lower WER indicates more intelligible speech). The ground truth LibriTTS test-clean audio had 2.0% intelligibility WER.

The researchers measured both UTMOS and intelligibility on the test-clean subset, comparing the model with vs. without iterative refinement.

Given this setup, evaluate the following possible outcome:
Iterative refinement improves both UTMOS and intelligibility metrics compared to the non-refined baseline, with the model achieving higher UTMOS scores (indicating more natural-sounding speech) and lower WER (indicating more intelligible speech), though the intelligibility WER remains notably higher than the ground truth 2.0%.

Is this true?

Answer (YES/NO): NO